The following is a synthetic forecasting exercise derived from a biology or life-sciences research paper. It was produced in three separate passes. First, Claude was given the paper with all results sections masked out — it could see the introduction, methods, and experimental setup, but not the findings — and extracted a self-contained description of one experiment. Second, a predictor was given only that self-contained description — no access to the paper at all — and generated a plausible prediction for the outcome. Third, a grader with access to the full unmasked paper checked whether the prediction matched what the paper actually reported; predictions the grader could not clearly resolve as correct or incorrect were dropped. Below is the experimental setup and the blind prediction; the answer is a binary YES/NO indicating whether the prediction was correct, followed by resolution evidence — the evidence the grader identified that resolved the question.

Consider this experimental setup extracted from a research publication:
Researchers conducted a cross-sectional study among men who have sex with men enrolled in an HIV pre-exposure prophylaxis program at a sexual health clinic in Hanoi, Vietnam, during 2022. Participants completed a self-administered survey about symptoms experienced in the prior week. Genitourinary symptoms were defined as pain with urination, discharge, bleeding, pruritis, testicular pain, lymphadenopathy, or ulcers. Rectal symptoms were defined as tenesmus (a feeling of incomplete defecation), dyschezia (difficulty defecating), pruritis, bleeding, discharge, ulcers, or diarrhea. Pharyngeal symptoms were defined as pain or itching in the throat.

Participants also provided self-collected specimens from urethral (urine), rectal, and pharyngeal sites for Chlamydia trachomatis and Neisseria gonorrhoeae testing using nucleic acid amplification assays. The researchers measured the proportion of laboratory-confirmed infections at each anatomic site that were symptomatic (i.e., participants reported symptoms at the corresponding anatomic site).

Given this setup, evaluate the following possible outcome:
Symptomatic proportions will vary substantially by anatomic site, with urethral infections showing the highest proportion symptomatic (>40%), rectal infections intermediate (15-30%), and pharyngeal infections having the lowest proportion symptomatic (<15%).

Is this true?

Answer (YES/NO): NO